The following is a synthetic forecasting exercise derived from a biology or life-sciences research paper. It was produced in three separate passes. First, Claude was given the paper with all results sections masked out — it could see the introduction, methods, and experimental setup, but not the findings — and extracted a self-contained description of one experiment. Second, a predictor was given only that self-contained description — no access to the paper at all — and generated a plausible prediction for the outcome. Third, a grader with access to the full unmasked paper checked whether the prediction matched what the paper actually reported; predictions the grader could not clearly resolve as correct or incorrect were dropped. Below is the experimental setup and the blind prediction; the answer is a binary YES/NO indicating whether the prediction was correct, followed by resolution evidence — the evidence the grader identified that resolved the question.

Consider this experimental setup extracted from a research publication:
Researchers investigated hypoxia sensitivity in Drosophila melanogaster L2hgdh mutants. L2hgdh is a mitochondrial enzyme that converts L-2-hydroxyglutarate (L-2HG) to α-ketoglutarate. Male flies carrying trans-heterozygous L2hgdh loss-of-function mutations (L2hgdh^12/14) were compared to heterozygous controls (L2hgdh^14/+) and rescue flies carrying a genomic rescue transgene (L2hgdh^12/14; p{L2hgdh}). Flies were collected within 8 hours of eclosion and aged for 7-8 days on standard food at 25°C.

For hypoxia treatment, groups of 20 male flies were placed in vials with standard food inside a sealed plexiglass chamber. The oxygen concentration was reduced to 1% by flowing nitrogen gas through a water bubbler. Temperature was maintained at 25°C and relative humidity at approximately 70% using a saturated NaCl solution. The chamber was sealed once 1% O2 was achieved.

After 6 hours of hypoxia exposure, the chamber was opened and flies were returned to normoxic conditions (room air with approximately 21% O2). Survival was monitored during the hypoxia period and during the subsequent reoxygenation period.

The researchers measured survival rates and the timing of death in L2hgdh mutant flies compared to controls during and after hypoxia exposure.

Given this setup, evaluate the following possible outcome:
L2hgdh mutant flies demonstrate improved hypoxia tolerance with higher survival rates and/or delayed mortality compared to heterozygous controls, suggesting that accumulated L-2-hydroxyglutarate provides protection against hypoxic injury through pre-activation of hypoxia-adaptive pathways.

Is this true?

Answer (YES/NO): NO